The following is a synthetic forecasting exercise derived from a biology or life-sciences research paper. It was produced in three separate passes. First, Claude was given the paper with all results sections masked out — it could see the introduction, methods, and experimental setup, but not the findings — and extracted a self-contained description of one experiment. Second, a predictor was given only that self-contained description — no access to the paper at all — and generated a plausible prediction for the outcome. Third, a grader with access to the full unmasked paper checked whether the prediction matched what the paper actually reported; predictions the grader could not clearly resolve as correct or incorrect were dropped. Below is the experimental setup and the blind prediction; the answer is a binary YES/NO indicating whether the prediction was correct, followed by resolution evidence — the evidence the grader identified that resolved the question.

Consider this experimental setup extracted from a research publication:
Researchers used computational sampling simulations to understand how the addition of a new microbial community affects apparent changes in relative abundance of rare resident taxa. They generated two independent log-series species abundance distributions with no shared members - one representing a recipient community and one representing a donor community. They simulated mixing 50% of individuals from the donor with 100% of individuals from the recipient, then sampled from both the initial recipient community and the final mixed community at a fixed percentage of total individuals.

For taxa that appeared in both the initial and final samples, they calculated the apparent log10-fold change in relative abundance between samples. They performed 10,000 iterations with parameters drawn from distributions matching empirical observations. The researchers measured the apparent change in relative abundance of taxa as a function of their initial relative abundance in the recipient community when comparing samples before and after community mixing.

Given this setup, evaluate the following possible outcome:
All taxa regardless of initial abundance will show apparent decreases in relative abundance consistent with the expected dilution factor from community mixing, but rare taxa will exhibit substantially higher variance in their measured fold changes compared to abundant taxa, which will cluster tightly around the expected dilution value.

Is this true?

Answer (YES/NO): NO